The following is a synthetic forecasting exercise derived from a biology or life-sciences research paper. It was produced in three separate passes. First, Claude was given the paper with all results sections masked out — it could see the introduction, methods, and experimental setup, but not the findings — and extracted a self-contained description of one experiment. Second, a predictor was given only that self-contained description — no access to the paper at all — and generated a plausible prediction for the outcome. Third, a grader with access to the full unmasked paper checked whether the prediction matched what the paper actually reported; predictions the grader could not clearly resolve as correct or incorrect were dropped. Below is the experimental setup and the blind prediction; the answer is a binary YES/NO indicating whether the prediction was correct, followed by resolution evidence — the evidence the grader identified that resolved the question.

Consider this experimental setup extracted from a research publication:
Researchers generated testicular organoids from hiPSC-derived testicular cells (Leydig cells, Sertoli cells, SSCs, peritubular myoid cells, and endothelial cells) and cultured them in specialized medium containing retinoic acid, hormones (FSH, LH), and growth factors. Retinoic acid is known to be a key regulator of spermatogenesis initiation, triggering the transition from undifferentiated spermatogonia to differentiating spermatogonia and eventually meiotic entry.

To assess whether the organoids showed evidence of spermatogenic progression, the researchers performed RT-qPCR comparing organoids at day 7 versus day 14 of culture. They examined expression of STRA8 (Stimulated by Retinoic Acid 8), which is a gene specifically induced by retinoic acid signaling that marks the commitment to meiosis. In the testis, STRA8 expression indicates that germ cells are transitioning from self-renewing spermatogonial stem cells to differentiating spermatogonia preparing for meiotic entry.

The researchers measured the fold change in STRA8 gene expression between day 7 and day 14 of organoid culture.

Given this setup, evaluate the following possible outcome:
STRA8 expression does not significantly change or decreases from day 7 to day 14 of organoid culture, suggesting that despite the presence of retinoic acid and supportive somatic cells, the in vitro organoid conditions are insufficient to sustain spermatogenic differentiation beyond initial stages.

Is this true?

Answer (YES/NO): NO